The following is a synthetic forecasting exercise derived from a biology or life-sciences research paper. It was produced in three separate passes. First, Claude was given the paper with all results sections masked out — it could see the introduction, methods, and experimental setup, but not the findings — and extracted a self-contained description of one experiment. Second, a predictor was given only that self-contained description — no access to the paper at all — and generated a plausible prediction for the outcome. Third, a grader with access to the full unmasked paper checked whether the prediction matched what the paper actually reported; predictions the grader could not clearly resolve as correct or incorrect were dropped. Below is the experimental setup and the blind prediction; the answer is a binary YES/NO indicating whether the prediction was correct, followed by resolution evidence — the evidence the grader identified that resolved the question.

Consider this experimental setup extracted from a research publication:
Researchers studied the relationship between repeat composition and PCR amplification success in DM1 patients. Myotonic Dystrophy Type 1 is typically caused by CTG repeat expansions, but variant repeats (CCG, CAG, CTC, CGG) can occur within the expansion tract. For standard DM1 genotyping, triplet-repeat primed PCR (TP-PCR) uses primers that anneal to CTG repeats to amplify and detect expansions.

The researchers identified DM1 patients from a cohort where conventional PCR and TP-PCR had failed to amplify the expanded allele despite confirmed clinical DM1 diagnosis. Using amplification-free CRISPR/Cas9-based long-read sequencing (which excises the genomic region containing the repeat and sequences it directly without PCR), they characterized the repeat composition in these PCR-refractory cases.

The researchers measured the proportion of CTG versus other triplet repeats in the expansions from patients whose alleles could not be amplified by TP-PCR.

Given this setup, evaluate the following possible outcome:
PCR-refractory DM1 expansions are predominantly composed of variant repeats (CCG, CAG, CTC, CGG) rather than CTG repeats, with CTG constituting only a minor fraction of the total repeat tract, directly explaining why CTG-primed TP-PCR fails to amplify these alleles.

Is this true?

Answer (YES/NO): NO